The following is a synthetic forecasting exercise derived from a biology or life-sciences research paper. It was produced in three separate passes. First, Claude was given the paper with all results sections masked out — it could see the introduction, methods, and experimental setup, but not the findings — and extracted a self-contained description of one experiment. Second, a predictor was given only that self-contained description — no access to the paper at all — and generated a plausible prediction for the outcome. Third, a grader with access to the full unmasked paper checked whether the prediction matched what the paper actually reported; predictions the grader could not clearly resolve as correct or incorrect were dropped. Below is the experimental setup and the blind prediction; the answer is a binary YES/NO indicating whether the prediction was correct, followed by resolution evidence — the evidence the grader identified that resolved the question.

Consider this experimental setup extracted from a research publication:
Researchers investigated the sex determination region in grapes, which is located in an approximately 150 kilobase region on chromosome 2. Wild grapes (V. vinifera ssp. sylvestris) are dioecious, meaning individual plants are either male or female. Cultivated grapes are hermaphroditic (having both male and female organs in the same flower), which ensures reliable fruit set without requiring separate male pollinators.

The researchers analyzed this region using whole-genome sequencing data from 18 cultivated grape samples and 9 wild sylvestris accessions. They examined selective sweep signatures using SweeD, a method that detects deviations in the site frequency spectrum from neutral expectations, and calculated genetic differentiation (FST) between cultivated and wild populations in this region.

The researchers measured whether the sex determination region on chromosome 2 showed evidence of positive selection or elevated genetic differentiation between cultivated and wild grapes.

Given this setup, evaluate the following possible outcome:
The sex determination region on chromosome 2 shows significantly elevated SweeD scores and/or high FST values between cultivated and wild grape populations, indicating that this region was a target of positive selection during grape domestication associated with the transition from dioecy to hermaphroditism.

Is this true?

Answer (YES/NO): YES